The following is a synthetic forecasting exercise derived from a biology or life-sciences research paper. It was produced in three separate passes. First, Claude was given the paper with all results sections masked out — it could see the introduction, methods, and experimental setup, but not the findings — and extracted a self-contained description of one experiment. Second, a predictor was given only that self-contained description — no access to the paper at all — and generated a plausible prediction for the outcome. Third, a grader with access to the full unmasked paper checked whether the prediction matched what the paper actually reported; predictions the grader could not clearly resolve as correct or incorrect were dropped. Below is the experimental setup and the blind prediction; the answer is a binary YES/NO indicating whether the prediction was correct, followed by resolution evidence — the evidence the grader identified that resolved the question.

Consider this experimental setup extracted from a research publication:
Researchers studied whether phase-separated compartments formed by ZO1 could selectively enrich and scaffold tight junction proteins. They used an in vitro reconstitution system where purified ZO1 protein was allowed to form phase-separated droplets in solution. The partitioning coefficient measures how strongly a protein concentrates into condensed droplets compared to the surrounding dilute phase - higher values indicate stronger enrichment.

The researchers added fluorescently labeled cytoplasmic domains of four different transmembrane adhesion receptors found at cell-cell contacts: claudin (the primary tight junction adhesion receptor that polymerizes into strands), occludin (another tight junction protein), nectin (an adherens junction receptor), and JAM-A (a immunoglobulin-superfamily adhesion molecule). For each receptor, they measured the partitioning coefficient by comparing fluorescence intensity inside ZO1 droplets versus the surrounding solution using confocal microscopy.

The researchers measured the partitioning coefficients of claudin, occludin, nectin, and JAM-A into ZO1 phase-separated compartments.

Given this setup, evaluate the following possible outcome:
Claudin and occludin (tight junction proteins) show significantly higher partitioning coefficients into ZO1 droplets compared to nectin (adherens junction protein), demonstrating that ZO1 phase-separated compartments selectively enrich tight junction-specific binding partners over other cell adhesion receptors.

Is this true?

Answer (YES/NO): YES